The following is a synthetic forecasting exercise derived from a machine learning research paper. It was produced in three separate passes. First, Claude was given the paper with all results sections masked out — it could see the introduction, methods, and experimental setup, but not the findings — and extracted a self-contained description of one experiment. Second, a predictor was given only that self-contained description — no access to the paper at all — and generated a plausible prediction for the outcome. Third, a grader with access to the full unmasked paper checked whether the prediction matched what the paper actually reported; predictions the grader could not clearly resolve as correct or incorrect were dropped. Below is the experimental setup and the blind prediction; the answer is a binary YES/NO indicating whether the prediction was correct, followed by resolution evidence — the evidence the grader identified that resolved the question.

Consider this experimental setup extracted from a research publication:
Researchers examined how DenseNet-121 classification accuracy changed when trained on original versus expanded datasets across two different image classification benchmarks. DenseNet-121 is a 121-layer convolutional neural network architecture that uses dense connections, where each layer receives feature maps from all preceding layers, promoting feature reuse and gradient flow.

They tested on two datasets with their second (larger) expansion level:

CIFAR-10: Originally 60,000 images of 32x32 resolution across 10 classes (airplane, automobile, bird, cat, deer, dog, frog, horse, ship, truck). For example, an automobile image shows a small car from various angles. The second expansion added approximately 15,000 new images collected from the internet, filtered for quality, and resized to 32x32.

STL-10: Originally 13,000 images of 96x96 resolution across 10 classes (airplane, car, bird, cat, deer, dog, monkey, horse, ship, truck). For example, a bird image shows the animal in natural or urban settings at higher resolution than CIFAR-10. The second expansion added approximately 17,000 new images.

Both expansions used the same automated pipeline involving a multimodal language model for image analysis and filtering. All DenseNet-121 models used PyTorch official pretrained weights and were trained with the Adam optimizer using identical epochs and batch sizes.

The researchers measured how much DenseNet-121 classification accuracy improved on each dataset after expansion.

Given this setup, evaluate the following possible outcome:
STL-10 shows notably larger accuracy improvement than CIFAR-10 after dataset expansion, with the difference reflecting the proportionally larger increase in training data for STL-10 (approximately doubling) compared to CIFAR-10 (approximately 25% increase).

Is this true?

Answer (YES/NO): NO